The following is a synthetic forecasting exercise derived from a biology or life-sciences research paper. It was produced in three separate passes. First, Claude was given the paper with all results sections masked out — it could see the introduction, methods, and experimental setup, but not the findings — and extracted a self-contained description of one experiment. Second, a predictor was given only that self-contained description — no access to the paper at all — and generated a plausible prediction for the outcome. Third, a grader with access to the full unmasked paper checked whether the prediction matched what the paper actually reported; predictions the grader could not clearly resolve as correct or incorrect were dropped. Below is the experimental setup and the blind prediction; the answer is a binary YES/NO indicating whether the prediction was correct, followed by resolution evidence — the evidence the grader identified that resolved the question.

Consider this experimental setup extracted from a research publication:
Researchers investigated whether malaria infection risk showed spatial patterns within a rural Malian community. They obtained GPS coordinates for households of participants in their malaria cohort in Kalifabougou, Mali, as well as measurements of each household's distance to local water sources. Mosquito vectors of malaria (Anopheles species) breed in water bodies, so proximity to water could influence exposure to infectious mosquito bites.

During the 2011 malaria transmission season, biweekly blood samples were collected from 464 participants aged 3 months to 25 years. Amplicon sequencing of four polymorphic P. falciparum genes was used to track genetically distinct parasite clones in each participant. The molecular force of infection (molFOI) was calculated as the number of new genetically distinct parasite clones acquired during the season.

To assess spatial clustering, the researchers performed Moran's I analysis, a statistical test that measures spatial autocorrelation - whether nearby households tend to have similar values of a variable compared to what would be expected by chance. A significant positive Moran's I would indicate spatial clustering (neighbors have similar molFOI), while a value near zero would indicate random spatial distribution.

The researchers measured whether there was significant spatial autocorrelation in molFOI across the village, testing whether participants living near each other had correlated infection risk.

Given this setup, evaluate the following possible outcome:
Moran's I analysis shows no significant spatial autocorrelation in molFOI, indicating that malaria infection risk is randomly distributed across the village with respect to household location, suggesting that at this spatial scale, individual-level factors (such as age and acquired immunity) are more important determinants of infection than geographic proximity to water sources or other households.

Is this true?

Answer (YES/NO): NO